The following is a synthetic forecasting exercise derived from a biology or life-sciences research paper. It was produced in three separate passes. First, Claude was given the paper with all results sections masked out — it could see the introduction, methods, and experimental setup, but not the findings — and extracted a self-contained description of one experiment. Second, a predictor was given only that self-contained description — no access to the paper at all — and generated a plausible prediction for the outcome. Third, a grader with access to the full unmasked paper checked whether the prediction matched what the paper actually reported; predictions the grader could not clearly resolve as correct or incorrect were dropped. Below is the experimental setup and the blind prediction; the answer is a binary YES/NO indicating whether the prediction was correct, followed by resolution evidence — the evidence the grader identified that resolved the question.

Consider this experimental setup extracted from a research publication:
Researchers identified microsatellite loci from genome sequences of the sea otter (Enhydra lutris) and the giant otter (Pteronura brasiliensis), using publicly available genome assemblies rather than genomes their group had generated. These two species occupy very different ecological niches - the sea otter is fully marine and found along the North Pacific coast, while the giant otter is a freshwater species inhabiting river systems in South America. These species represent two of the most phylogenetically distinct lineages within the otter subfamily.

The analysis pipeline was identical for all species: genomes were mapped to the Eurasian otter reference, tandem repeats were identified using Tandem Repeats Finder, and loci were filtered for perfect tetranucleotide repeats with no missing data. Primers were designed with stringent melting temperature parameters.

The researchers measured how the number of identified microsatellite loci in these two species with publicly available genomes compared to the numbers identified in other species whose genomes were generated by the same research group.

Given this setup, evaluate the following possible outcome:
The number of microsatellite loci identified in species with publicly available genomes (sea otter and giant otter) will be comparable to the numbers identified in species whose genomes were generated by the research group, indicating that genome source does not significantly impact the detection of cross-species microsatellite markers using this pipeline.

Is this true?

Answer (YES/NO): YES